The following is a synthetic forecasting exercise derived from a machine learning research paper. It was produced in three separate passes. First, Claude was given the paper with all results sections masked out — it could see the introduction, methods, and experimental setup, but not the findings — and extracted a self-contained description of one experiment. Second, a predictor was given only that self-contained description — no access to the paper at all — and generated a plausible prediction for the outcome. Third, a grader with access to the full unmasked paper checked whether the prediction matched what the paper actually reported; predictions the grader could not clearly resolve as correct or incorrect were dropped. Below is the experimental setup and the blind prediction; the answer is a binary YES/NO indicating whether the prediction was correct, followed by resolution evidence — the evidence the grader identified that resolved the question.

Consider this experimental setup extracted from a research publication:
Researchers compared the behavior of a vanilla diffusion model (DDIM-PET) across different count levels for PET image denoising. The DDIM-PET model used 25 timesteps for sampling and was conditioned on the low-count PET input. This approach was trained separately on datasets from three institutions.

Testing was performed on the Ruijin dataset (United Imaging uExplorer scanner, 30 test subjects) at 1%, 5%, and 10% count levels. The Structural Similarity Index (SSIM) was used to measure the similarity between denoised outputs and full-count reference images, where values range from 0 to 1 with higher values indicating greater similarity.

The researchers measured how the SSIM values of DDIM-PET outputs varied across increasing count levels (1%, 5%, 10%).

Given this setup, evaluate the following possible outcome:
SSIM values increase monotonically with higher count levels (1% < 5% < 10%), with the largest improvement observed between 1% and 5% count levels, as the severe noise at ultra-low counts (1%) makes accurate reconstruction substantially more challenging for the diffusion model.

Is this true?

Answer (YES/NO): NO